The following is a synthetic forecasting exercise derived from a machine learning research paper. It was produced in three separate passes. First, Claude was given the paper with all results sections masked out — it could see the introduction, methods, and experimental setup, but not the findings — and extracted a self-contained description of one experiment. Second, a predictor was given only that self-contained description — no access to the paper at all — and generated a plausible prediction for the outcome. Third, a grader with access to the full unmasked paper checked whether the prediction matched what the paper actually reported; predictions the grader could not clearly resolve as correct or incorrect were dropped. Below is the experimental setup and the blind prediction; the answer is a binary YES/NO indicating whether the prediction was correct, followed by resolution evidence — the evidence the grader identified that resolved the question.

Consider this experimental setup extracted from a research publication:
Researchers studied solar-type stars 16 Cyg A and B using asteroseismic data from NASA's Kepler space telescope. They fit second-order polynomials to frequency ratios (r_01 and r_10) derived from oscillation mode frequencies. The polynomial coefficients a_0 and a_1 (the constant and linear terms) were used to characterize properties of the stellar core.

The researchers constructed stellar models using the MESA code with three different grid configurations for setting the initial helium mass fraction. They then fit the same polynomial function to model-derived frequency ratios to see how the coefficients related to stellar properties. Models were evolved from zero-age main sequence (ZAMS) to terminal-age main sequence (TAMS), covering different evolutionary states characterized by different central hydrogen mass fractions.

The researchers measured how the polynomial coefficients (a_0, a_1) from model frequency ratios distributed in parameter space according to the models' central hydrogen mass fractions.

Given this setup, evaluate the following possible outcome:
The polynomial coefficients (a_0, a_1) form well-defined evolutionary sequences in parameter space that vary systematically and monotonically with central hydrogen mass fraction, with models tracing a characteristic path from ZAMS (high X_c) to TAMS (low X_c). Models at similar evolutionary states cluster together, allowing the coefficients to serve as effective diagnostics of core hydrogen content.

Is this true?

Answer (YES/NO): YES